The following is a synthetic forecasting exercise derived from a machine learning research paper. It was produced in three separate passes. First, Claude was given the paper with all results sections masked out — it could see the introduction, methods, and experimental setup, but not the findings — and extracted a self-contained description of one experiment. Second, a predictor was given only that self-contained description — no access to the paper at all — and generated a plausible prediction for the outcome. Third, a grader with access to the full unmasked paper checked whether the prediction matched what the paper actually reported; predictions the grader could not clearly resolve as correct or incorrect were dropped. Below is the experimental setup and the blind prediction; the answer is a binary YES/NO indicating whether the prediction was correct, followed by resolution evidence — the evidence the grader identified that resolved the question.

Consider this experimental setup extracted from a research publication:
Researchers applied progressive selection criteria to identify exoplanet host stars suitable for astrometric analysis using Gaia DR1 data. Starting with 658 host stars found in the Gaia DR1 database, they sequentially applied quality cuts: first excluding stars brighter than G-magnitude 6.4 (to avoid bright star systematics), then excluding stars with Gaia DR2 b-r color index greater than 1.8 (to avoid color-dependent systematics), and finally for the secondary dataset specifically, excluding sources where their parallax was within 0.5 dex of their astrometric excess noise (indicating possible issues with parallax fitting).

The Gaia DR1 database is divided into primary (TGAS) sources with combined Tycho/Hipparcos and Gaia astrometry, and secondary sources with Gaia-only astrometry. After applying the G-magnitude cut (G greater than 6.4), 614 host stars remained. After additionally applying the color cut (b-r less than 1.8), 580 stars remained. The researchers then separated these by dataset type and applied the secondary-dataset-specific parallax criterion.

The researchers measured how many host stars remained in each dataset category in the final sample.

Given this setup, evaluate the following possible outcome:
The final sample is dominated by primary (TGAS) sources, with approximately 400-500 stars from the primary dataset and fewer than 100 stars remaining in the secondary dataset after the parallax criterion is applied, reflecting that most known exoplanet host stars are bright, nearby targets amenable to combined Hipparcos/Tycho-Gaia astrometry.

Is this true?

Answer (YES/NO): NO